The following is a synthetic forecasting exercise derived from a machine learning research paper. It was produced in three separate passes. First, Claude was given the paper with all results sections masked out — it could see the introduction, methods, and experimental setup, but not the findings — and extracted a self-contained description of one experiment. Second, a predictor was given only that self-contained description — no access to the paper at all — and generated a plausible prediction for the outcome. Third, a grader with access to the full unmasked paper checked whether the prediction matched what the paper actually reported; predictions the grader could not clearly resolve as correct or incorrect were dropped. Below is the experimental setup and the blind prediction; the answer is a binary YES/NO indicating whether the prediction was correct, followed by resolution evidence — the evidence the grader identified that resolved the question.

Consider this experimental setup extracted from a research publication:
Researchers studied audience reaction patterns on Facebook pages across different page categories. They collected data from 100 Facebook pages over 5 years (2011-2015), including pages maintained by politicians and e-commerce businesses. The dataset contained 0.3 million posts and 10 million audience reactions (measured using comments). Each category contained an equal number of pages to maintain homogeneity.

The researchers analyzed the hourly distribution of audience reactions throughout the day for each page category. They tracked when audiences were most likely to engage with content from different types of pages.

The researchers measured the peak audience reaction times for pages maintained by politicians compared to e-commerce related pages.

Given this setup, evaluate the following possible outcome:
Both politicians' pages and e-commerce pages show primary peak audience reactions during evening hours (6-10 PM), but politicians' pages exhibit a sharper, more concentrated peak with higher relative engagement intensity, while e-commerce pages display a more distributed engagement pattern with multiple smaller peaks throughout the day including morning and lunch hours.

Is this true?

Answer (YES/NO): NO